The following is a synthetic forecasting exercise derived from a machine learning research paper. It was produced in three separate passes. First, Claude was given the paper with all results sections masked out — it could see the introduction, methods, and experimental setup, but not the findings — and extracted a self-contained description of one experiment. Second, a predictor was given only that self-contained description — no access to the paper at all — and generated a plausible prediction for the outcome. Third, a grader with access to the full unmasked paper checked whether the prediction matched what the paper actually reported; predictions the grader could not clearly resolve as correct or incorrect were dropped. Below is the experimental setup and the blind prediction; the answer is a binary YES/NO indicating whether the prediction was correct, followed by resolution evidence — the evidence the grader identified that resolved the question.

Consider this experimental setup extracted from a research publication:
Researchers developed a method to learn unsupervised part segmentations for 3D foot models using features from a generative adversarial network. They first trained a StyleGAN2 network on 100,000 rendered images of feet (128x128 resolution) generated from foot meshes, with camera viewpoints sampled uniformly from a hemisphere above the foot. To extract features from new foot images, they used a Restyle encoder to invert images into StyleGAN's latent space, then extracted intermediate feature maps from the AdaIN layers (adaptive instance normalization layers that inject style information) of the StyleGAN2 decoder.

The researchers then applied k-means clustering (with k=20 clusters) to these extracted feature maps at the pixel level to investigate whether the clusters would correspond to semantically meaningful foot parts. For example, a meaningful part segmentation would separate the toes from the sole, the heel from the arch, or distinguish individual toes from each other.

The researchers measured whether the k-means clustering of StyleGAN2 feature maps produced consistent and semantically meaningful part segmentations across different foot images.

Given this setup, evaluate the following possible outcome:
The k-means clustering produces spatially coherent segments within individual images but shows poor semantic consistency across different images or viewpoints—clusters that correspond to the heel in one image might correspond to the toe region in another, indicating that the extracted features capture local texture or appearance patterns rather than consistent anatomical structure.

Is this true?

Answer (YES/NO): NO